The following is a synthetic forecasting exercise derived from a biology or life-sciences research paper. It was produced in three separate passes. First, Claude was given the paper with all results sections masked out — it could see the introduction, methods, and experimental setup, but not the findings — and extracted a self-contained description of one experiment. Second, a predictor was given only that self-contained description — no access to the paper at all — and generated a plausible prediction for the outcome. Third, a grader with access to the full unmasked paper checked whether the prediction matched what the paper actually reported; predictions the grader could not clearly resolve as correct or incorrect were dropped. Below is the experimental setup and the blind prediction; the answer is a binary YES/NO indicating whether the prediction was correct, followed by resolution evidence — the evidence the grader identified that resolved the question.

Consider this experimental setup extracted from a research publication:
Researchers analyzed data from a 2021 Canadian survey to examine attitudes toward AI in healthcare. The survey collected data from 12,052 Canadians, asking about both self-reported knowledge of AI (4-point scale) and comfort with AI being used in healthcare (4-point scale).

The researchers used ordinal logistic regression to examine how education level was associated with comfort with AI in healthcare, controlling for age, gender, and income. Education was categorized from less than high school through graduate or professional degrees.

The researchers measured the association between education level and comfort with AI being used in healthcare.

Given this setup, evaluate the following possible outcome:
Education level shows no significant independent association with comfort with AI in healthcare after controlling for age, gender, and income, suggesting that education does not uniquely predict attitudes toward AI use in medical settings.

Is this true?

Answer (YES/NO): NO